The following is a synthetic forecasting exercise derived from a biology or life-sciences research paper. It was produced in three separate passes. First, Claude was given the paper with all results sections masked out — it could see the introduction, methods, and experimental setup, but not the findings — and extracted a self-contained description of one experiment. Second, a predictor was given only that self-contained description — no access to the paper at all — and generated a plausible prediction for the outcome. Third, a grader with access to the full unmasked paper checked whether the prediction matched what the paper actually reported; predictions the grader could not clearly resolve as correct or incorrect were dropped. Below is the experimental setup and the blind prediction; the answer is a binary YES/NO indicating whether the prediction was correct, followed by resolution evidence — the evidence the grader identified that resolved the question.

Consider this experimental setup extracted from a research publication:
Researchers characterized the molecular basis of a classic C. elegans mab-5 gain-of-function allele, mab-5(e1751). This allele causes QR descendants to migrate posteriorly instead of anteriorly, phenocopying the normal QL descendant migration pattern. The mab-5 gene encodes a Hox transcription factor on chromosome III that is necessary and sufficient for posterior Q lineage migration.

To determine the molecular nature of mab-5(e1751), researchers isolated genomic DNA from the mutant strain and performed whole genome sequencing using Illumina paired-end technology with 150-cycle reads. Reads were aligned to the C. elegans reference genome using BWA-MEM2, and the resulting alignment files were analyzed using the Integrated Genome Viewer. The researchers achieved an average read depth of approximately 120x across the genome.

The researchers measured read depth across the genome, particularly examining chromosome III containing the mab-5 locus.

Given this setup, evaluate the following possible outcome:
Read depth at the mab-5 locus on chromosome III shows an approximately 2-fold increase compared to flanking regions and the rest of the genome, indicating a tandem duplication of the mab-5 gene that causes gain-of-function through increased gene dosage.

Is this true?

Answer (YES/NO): NO